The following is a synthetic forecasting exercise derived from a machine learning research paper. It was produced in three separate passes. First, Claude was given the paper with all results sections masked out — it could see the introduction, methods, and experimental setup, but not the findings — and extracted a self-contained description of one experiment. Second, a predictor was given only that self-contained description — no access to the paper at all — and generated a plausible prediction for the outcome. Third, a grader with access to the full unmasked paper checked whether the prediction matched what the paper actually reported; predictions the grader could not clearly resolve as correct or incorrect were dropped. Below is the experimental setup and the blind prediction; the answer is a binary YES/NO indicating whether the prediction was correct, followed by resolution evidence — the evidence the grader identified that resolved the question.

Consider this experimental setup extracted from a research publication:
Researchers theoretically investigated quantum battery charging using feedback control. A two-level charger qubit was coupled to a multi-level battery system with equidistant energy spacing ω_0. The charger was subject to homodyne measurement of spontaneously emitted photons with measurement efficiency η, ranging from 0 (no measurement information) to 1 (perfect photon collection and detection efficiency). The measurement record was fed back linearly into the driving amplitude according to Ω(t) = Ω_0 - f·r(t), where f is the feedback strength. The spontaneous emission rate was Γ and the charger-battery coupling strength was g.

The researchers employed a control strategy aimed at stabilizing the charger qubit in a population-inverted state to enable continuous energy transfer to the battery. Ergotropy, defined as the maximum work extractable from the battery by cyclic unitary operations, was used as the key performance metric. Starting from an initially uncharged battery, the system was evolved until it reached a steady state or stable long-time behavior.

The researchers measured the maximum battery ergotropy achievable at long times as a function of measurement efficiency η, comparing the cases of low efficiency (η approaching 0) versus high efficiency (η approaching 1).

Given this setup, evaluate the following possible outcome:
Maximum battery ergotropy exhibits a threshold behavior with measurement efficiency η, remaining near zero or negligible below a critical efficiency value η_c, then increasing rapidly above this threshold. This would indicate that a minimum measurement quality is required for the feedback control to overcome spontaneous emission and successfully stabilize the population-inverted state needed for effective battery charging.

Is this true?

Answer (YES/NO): NO